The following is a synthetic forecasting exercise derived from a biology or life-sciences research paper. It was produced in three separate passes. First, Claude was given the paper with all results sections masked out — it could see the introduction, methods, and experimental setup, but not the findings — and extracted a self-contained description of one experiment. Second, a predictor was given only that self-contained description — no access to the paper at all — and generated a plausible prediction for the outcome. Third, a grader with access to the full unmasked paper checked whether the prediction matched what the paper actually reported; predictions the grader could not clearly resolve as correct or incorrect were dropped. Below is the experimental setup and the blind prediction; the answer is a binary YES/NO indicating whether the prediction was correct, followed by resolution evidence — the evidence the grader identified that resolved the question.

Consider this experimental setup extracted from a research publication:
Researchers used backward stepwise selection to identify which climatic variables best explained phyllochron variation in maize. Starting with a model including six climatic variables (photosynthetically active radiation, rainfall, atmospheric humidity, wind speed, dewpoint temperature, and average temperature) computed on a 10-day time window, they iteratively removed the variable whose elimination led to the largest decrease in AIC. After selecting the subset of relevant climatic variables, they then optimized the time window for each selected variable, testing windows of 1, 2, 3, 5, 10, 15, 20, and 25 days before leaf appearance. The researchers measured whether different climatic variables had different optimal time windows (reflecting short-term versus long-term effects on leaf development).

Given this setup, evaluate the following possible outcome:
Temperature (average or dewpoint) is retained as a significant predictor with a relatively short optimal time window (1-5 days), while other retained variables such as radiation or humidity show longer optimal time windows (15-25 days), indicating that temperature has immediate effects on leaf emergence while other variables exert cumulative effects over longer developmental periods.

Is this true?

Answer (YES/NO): NO